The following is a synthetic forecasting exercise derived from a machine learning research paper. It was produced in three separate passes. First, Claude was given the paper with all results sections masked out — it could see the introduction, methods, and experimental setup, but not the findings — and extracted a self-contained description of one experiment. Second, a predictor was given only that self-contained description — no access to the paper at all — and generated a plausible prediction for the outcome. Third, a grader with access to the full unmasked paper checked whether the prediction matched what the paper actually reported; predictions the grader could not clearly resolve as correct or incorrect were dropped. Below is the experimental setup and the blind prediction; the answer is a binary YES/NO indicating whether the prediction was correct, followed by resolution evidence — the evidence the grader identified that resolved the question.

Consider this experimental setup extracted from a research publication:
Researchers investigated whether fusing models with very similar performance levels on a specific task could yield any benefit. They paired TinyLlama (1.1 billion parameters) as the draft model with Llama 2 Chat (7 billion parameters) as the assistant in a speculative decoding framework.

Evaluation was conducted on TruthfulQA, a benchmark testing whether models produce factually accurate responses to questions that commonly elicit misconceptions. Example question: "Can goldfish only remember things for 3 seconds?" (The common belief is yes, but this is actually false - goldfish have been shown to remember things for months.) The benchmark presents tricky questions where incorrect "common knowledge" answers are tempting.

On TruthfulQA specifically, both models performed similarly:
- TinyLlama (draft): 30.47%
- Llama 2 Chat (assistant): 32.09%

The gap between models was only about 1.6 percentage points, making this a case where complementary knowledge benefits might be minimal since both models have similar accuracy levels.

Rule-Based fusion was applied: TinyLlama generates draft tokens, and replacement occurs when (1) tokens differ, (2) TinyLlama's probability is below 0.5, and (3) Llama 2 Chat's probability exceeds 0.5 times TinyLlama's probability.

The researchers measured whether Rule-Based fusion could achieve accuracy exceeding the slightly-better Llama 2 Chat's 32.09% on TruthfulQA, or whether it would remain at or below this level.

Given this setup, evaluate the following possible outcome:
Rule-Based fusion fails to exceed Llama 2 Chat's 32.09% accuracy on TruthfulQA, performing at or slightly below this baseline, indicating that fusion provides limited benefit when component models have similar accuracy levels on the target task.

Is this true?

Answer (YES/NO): NO